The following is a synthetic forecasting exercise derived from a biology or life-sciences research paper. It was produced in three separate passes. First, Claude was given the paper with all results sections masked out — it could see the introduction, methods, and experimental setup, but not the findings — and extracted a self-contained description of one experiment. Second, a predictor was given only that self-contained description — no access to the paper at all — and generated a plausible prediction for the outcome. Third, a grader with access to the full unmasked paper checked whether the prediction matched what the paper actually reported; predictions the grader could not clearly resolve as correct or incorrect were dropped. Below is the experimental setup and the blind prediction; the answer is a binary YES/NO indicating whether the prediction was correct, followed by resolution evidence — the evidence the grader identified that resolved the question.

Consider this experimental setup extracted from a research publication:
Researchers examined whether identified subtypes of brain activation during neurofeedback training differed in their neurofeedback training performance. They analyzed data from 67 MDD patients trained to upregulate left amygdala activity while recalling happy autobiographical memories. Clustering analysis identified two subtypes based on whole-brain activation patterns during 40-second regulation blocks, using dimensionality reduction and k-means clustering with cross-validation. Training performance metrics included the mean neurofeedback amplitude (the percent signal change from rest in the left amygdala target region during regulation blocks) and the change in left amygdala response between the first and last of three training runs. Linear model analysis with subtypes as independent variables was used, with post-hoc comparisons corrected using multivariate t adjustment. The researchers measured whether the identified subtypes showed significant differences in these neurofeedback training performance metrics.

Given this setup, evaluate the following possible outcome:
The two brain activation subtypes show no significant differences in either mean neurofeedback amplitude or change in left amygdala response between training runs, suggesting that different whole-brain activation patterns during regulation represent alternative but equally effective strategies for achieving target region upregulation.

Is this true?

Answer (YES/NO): YES